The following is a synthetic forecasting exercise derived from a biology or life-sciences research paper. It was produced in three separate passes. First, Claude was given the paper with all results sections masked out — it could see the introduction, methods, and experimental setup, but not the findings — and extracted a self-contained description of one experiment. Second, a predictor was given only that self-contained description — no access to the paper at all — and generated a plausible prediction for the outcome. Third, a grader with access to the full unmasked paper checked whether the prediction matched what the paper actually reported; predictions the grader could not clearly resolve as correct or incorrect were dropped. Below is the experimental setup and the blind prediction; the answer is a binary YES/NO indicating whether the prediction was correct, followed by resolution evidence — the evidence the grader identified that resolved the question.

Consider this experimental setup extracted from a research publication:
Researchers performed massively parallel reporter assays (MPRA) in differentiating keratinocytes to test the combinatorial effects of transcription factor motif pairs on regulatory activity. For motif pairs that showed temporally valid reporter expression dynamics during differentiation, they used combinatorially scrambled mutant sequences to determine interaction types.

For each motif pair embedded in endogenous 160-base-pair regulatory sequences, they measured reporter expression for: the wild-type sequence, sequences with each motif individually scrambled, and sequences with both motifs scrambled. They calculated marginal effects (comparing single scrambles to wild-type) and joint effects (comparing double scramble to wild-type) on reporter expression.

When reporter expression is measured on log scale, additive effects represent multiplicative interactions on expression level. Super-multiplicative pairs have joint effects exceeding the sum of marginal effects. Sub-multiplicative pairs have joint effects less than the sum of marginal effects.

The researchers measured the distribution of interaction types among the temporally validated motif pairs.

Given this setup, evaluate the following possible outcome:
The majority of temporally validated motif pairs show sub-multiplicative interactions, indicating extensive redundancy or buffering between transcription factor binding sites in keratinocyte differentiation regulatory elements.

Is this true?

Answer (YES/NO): NO